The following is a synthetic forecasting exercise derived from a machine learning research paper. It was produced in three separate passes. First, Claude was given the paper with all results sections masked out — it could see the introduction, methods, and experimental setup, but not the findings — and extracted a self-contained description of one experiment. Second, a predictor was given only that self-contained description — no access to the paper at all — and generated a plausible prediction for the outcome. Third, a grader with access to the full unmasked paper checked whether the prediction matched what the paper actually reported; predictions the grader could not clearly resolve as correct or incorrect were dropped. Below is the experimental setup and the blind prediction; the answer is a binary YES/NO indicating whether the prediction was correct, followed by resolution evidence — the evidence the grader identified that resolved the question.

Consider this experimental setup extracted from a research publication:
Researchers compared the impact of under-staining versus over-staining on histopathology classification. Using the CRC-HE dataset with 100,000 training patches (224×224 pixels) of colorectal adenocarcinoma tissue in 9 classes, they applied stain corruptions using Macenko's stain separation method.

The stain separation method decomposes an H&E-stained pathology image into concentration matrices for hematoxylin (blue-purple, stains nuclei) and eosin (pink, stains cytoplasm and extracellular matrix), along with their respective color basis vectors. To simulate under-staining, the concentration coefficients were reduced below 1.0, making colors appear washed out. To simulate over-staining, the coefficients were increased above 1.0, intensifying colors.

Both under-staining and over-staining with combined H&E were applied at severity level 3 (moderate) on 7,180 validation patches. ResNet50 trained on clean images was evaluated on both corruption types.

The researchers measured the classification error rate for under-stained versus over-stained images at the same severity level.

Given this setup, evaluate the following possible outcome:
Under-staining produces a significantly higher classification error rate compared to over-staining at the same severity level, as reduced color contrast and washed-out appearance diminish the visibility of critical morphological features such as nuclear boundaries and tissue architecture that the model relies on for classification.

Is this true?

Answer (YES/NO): YES